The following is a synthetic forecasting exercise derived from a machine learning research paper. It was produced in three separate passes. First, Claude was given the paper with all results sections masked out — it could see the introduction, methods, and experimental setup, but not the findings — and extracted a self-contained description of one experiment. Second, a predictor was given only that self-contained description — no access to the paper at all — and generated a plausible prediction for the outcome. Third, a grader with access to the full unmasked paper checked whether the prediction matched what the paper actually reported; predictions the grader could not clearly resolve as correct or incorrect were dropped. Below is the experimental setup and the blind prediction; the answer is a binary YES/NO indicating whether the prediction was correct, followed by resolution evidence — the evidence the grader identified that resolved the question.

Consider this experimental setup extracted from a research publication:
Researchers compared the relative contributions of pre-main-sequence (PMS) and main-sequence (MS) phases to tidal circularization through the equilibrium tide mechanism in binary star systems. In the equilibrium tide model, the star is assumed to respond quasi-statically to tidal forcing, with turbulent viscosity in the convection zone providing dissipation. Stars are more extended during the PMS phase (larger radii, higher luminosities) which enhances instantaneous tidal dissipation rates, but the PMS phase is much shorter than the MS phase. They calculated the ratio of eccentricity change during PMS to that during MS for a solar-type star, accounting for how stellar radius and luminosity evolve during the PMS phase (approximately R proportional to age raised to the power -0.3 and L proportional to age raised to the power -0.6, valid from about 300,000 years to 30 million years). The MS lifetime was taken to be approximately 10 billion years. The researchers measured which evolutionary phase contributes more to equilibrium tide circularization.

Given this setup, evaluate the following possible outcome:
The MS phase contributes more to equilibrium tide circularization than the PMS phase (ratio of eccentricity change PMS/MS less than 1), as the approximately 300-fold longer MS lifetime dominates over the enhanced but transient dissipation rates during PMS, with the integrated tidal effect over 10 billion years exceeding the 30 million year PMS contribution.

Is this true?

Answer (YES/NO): YES